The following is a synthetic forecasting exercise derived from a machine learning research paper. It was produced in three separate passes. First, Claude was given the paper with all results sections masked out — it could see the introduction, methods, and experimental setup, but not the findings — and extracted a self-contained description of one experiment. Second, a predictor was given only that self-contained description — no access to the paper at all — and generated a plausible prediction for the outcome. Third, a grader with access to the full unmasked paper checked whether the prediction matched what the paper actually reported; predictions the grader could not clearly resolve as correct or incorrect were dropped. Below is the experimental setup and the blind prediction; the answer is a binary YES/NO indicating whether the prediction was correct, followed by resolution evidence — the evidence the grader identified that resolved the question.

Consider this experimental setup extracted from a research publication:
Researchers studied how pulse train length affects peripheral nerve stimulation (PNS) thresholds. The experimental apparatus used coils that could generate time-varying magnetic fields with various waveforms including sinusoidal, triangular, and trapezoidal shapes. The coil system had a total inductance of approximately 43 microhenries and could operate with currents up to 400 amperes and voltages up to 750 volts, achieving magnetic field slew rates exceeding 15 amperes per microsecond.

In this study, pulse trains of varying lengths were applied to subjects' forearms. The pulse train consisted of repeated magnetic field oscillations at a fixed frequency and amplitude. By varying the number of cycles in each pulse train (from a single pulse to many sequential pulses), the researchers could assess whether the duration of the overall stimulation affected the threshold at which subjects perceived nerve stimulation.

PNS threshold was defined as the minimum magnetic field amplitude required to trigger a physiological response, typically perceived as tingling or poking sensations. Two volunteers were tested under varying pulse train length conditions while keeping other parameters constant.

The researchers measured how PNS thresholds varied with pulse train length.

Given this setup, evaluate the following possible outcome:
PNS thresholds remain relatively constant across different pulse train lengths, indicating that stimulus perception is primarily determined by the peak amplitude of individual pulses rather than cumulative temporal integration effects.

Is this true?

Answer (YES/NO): NO